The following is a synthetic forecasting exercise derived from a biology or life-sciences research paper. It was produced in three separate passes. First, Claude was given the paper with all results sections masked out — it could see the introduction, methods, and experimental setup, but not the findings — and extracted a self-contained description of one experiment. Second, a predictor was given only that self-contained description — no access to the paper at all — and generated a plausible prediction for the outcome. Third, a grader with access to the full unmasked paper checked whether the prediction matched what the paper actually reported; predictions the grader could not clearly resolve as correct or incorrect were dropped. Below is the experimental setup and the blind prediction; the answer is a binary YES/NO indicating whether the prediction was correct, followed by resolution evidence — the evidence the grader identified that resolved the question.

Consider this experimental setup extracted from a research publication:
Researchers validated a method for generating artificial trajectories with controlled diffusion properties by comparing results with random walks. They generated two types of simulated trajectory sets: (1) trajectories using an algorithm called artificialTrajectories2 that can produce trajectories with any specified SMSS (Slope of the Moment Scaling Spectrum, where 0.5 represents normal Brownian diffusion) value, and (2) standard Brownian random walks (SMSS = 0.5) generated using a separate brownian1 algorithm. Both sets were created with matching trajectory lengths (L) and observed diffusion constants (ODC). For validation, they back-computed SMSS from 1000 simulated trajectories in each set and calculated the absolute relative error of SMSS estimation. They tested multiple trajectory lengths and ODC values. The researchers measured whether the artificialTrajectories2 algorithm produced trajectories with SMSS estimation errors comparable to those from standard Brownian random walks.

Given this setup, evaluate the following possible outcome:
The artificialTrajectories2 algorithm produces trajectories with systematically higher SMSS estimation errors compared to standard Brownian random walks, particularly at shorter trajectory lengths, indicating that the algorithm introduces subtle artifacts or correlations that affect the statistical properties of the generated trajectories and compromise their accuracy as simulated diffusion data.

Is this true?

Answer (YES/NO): NO